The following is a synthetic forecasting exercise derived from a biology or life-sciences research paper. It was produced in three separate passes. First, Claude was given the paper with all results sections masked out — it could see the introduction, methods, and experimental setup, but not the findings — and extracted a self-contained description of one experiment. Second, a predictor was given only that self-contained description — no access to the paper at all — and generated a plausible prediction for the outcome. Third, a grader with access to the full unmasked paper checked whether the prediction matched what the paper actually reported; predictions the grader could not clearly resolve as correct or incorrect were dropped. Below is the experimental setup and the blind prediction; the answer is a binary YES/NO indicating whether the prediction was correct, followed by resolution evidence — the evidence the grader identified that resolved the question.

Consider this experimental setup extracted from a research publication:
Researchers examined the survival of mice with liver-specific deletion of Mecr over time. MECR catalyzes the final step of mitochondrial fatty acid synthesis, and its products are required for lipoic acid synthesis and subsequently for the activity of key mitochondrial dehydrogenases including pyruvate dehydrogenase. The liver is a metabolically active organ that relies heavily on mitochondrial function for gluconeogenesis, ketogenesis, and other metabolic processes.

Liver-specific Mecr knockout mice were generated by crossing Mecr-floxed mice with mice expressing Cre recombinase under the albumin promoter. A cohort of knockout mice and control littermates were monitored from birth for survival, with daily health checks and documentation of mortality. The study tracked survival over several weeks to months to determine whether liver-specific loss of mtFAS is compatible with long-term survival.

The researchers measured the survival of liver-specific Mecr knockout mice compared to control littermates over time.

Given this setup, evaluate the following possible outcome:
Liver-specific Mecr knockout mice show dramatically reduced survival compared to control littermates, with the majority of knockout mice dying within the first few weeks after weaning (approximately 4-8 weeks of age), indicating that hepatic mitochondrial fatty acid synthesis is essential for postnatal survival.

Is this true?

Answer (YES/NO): NO